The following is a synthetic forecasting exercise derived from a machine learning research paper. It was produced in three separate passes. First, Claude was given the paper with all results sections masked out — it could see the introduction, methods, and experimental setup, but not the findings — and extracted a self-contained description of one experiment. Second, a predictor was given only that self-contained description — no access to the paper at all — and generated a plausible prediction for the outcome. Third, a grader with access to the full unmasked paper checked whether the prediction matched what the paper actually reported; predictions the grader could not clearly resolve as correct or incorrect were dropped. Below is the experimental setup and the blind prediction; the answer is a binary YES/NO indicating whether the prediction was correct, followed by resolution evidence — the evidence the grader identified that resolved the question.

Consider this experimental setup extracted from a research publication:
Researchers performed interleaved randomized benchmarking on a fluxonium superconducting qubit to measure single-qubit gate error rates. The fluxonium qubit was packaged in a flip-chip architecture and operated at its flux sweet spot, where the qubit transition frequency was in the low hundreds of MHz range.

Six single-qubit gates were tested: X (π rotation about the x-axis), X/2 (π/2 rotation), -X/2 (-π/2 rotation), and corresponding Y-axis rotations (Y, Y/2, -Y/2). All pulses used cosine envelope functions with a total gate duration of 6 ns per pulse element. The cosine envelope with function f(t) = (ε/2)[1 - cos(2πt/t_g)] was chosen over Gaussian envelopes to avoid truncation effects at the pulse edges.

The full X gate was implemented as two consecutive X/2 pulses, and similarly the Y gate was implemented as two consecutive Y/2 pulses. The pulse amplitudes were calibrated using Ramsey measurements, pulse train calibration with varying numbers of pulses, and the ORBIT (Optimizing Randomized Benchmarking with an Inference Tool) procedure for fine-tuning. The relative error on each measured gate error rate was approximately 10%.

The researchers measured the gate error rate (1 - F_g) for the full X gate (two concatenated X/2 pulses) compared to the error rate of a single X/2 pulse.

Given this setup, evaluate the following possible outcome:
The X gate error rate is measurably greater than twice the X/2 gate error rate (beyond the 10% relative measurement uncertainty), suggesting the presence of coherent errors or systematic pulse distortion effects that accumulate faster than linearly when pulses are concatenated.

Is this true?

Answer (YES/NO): YES